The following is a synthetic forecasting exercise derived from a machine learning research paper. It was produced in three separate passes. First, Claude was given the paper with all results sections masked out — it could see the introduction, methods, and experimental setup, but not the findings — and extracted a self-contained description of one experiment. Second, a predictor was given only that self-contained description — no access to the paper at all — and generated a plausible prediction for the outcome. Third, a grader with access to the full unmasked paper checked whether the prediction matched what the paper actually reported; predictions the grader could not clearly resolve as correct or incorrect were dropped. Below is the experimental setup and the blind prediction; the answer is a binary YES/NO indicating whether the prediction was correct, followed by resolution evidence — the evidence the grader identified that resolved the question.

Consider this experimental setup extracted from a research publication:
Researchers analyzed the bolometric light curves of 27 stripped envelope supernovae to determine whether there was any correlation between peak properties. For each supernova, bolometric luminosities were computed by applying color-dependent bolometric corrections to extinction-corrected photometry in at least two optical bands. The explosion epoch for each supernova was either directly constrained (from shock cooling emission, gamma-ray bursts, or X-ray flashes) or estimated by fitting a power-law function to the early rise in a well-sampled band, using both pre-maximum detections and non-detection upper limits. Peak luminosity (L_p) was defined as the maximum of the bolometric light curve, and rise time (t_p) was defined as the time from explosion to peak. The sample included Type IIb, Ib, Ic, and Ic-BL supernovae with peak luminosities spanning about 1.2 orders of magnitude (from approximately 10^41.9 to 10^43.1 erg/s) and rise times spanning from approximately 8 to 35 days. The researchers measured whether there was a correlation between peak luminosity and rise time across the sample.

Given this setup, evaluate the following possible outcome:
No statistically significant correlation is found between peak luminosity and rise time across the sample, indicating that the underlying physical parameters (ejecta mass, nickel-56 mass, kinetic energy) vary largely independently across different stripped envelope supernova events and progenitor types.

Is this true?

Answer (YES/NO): YES